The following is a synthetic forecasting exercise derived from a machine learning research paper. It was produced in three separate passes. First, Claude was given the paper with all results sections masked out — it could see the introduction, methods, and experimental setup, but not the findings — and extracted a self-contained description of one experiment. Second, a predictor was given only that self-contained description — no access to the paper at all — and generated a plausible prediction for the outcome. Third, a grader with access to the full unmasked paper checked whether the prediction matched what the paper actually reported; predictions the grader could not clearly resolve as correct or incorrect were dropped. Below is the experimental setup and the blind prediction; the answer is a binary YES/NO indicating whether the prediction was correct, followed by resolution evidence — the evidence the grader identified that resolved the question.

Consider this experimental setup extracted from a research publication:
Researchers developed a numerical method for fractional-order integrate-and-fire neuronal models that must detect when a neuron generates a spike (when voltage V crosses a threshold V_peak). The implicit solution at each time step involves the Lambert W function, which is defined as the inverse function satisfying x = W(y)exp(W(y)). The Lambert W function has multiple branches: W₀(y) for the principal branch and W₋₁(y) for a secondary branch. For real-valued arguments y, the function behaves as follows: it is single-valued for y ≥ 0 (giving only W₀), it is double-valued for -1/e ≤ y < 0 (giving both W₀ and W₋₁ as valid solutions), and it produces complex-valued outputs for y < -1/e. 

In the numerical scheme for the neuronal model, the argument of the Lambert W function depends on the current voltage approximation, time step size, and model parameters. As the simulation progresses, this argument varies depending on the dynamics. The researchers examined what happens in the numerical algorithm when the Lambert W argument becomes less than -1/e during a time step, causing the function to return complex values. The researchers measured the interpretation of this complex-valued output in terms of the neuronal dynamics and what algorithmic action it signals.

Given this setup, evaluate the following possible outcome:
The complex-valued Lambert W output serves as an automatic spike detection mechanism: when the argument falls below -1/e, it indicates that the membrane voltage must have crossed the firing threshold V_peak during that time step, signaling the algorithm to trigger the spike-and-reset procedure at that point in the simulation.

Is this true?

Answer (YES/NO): NO